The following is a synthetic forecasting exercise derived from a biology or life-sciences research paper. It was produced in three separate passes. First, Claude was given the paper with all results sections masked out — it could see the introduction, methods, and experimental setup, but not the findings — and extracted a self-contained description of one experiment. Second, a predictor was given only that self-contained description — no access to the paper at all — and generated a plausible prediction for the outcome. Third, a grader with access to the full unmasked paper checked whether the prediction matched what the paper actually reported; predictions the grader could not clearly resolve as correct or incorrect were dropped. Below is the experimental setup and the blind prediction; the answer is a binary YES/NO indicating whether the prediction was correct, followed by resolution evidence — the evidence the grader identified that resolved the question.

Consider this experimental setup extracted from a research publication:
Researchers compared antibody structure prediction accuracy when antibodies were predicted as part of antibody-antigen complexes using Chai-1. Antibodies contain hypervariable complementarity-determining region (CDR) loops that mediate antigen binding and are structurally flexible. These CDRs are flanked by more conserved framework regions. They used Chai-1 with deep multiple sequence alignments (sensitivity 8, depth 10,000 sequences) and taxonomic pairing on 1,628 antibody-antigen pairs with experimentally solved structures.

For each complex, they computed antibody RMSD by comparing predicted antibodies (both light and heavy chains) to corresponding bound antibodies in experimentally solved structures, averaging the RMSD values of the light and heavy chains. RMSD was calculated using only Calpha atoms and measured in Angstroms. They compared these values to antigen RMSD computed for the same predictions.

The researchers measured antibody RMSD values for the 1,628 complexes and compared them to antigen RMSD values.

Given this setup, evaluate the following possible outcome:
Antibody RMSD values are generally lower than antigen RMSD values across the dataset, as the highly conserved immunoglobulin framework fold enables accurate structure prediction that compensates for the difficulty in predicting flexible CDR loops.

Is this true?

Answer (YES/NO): YES